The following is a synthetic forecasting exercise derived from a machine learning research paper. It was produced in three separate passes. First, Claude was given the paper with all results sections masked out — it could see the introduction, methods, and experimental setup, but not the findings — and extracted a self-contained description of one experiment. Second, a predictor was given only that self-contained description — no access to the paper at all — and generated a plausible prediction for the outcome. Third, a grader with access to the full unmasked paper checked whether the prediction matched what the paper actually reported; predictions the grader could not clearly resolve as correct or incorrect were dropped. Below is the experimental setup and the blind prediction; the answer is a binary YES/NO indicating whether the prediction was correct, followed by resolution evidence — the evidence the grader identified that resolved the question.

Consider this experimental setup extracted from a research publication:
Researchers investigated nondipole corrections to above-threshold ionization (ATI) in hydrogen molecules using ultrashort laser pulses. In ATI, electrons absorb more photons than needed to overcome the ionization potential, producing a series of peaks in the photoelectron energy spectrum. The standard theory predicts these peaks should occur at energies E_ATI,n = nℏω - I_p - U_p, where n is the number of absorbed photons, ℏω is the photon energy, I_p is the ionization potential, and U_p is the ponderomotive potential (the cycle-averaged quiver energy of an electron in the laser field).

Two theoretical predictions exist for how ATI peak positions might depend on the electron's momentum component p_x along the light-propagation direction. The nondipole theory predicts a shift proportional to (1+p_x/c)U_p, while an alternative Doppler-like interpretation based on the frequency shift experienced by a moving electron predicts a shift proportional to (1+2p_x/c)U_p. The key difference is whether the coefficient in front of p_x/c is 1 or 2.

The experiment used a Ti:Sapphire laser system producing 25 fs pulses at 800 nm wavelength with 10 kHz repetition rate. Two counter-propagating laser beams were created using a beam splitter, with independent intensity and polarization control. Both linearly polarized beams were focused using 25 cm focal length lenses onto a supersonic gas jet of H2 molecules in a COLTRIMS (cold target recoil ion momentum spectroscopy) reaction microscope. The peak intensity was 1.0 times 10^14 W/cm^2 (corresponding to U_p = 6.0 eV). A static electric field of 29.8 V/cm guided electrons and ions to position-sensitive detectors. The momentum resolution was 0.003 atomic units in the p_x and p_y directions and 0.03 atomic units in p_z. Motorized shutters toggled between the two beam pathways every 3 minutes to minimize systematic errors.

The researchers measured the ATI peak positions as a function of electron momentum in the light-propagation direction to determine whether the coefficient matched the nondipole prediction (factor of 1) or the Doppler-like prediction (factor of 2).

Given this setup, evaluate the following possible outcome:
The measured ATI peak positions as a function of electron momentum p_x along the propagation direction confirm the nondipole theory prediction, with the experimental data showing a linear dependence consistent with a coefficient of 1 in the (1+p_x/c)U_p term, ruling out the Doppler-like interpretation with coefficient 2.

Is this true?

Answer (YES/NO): NO